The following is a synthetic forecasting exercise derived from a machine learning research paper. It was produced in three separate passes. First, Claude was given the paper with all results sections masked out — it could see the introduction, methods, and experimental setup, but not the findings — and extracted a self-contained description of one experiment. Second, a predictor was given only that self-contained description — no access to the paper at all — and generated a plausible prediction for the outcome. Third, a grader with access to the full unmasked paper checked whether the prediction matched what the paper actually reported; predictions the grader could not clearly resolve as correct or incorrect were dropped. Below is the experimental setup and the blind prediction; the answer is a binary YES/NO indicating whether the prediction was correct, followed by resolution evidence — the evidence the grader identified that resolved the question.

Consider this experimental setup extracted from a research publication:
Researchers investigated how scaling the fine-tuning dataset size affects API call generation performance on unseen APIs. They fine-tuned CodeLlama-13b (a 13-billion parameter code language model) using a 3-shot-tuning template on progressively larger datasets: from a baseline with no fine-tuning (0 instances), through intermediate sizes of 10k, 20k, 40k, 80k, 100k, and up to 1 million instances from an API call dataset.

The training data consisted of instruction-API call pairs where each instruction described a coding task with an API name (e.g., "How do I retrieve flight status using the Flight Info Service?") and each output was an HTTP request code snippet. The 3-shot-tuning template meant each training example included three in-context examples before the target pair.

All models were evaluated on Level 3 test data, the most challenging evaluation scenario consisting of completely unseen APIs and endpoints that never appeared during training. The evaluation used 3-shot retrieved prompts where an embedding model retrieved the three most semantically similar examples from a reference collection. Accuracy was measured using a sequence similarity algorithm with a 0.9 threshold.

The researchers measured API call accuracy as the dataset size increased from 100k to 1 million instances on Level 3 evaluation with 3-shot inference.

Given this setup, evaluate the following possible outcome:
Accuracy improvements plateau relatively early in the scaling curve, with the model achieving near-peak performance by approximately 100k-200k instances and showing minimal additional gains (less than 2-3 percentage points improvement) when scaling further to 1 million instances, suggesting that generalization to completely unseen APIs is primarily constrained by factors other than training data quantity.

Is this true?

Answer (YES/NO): NO